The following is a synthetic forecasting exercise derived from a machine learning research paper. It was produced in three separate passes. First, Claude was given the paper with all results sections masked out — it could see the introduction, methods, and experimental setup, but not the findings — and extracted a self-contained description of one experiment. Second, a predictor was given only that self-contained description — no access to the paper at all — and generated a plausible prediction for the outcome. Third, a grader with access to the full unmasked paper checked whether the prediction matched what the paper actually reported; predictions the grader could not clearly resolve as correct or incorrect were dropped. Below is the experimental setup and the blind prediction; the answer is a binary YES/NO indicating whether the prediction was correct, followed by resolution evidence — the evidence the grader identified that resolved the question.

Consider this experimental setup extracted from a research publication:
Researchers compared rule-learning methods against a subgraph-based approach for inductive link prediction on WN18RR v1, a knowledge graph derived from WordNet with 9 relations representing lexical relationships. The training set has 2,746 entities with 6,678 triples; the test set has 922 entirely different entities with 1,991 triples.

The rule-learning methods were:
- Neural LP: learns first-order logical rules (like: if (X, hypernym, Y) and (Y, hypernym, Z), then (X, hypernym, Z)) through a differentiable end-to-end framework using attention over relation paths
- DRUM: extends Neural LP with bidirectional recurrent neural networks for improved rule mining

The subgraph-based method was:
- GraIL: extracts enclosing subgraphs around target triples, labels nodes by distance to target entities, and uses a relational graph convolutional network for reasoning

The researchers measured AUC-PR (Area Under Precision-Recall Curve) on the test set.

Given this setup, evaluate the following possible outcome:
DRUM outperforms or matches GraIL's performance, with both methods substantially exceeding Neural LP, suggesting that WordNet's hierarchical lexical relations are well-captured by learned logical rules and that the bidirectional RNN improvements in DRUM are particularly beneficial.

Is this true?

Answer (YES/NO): NO